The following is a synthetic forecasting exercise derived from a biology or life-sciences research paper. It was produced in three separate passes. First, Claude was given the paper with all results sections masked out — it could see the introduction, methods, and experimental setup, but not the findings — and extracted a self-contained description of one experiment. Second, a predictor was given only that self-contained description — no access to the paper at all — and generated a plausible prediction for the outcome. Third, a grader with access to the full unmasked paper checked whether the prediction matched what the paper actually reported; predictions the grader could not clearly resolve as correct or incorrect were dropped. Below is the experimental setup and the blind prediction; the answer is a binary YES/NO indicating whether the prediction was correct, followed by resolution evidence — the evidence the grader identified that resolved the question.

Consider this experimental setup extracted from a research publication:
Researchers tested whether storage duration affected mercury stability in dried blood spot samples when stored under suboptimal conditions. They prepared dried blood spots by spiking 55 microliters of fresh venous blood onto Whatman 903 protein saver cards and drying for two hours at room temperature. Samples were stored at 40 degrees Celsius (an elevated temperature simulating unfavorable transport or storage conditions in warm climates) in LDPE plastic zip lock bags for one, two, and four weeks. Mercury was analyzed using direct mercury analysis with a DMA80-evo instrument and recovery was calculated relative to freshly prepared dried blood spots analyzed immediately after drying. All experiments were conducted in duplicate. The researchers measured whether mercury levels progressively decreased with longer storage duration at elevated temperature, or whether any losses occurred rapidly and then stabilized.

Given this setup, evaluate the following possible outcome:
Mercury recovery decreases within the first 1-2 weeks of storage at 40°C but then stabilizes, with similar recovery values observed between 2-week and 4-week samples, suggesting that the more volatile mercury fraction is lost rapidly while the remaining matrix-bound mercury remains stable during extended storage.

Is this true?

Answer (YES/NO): NO